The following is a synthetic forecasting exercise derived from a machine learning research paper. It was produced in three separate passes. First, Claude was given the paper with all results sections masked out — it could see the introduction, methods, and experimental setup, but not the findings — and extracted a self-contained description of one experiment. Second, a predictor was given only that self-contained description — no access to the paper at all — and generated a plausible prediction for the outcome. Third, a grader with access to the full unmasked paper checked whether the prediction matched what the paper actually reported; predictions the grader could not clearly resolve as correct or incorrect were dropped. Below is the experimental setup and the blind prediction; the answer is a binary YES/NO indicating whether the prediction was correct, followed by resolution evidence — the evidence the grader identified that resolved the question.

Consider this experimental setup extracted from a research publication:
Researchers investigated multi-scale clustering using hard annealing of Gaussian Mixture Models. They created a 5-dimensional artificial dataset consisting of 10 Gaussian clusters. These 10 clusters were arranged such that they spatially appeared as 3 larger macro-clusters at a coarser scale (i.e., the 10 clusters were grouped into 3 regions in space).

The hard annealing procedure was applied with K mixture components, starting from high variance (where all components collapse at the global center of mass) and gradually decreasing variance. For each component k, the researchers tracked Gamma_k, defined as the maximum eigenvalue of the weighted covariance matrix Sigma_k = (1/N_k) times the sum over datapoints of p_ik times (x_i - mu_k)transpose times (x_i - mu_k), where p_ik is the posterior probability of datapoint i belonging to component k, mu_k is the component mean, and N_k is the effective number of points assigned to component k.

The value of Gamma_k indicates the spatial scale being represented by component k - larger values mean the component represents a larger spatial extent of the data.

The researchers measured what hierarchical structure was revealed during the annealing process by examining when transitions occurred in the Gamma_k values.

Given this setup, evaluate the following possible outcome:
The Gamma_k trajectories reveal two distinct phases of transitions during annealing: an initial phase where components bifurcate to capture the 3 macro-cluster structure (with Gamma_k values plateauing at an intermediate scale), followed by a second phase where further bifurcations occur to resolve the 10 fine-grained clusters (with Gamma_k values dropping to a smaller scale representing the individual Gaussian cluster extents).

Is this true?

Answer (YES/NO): YES